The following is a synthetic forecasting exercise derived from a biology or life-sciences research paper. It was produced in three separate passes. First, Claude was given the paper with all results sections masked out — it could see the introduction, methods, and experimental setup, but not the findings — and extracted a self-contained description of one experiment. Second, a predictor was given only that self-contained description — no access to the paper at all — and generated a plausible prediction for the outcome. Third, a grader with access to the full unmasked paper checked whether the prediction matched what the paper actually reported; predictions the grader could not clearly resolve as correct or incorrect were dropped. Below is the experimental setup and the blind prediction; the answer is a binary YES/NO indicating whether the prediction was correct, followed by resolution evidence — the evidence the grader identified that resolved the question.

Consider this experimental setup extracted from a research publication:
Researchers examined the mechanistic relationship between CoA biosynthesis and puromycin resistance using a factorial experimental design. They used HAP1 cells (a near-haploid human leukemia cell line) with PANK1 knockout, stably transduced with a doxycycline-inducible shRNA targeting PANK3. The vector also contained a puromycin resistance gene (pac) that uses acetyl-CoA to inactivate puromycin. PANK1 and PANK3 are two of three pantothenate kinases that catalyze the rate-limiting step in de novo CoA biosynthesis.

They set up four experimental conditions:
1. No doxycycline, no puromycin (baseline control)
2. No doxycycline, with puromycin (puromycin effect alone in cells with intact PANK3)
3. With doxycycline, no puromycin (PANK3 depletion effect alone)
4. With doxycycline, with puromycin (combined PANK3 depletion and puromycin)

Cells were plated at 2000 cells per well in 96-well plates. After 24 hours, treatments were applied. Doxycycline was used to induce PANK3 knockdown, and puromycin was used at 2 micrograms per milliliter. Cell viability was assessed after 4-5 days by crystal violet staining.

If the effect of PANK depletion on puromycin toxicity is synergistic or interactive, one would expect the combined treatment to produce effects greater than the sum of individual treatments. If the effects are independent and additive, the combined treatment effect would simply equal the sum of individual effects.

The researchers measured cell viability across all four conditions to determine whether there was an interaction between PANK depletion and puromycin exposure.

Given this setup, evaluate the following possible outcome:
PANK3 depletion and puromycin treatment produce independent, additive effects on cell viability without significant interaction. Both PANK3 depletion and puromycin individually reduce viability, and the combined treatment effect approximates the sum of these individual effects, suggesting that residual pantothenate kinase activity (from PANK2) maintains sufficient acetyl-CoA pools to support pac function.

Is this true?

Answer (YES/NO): NO